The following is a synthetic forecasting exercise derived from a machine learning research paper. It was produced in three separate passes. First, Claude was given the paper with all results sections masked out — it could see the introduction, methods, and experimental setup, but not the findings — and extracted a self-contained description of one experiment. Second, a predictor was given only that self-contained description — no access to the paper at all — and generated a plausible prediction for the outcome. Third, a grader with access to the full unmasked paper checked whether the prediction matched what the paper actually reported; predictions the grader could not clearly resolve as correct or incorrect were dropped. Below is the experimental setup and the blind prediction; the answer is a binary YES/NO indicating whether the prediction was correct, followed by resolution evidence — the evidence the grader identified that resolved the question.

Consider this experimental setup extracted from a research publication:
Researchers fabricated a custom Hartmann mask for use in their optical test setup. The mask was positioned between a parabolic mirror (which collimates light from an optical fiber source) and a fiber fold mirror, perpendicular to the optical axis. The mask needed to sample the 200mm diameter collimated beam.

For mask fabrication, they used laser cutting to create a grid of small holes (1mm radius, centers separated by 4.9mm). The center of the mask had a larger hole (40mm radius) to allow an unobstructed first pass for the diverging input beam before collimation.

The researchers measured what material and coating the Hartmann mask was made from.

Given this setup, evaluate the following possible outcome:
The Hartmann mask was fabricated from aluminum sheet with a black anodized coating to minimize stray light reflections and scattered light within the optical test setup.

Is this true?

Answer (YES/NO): NO